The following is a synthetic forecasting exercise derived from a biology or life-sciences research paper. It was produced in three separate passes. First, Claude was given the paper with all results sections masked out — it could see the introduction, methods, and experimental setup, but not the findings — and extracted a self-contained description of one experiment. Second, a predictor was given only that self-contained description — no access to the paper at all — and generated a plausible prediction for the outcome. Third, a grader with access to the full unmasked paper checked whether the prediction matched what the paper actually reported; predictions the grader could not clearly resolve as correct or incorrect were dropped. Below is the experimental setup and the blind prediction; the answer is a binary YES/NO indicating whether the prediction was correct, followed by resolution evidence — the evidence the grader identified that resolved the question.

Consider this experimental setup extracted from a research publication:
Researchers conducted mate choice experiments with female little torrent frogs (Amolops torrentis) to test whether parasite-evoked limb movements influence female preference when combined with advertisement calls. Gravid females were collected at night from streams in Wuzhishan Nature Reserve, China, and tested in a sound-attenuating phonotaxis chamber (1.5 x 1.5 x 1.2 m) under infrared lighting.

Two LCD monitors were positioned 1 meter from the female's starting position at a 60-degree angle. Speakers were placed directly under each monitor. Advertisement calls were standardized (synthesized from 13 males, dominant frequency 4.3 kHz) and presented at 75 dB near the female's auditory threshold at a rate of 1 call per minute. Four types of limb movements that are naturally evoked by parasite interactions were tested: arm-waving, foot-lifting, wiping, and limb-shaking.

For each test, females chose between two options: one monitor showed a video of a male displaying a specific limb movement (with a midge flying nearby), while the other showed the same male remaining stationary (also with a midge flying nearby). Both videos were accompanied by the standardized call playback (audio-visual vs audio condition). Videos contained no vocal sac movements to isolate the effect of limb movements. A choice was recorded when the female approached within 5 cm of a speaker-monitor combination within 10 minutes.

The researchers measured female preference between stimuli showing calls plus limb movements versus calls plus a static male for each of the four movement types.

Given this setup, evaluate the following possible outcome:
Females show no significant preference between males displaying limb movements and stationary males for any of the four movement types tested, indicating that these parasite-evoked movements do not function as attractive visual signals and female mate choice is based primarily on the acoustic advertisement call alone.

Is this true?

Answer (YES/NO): NO